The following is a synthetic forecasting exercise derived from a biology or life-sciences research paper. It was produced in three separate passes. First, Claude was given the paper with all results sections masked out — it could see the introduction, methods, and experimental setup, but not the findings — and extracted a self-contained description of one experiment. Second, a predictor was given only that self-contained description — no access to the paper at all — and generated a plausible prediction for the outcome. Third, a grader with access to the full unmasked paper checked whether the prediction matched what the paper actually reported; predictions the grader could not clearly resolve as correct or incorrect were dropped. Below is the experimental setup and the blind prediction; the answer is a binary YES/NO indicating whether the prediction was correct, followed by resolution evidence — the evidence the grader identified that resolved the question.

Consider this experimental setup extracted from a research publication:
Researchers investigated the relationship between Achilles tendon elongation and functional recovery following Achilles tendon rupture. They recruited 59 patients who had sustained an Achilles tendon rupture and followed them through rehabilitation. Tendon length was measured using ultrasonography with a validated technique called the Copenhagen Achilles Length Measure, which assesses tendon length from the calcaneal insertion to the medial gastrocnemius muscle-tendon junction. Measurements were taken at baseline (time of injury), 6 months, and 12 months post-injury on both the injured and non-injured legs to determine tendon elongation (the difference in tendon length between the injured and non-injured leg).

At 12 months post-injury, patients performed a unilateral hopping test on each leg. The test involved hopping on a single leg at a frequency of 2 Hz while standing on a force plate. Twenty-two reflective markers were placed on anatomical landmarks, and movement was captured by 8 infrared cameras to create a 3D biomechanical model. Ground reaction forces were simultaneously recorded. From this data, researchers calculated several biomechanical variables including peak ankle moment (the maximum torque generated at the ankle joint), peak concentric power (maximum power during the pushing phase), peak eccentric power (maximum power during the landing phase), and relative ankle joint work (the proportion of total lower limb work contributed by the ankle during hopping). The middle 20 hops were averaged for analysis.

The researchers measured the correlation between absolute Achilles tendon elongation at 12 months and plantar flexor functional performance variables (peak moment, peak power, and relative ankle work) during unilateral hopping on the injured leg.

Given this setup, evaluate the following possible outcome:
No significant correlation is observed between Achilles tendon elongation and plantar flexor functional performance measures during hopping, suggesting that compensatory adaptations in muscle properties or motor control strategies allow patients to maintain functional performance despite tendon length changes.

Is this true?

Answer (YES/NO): YES